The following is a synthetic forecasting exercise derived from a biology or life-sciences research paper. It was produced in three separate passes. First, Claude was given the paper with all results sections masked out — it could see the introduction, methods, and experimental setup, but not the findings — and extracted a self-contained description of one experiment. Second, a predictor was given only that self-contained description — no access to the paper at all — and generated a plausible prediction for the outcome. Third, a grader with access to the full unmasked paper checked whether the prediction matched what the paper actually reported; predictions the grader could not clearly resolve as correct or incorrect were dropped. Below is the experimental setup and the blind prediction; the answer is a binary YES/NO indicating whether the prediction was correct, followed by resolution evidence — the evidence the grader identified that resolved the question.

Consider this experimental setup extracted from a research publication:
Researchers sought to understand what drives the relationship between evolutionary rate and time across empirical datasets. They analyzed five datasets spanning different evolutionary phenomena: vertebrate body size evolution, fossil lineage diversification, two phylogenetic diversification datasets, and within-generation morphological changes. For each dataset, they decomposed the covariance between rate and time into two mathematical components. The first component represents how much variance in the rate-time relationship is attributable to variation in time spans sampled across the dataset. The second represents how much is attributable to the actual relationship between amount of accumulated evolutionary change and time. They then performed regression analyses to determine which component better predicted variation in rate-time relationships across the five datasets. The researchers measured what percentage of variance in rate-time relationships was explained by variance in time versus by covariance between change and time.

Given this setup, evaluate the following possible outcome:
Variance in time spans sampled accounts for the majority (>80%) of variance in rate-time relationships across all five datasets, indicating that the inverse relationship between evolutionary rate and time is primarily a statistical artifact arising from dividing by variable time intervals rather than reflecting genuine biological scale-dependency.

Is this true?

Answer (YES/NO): YES